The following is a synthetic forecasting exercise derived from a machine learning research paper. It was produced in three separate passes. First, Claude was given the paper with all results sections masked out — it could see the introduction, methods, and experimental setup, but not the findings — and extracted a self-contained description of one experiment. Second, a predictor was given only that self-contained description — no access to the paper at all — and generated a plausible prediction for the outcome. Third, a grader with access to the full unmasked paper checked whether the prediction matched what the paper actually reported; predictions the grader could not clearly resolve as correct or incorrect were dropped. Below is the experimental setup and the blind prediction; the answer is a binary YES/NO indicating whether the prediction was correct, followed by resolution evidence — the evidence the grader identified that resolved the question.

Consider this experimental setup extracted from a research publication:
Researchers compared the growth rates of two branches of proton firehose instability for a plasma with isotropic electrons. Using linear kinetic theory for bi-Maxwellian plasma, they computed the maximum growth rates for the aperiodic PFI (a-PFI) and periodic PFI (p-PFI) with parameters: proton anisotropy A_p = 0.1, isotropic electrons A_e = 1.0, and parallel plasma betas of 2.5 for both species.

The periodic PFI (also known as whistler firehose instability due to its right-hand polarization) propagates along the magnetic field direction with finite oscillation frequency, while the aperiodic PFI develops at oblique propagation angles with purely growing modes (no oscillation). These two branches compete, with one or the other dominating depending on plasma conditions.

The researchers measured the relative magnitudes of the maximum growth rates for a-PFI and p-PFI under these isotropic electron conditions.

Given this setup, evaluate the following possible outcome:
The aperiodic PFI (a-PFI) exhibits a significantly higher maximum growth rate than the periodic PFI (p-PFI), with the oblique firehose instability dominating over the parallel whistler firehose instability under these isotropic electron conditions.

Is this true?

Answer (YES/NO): NO